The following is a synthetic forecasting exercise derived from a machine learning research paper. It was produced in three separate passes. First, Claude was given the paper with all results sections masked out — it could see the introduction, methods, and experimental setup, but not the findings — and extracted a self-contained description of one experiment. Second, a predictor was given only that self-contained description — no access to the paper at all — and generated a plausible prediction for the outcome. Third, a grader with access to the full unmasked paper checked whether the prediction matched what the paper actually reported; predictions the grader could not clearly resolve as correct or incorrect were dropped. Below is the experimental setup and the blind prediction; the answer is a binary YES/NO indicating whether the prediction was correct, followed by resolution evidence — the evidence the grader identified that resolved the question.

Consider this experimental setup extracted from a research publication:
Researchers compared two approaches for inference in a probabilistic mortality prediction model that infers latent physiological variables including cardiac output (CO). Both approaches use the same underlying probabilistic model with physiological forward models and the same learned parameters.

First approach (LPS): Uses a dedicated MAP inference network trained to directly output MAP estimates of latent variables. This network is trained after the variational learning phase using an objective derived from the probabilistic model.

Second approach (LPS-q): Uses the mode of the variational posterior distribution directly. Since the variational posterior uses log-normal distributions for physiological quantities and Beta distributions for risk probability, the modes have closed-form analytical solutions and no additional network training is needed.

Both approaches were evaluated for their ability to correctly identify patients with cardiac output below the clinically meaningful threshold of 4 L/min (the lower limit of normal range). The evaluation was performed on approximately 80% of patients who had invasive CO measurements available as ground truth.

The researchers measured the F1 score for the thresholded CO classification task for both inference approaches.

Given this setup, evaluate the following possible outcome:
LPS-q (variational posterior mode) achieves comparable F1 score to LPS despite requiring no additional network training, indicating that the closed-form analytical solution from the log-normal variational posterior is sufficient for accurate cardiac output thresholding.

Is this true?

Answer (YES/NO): NO